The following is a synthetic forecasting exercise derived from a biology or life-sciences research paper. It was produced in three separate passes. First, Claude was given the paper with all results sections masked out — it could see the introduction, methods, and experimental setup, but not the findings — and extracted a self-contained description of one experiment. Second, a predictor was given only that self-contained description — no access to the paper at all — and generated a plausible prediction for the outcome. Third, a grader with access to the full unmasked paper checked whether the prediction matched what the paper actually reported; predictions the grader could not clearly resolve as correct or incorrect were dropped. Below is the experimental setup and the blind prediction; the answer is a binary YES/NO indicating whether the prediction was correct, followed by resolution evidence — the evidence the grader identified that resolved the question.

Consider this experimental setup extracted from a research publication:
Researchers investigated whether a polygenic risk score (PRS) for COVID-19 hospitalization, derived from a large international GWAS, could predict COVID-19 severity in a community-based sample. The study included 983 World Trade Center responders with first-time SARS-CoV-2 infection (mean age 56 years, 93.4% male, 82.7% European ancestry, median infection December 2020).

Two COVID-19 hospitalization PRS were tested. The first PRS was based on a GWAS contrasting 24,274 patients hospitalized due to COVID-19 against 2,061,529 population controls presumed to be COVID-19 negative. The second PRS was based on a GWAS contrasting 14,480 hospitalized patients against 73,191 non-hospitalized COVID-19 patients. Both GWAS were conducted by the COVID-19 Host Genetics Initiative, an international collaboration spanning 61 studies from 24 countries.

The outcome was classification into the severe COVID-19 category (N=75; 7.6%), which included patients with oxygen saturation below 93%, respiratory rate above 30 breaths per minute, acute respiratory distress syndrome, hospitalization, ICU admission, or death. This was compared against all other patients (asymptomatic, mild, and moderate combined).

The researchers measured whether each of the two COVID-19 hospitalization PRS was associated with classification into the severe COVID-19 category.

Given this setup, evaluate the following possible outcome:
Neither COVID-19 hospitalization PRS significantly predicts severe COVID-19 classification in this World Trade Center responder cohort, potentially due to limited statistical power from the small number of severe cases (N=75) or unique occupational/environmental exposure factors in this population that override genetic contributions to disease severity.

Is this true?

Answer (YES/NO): NO